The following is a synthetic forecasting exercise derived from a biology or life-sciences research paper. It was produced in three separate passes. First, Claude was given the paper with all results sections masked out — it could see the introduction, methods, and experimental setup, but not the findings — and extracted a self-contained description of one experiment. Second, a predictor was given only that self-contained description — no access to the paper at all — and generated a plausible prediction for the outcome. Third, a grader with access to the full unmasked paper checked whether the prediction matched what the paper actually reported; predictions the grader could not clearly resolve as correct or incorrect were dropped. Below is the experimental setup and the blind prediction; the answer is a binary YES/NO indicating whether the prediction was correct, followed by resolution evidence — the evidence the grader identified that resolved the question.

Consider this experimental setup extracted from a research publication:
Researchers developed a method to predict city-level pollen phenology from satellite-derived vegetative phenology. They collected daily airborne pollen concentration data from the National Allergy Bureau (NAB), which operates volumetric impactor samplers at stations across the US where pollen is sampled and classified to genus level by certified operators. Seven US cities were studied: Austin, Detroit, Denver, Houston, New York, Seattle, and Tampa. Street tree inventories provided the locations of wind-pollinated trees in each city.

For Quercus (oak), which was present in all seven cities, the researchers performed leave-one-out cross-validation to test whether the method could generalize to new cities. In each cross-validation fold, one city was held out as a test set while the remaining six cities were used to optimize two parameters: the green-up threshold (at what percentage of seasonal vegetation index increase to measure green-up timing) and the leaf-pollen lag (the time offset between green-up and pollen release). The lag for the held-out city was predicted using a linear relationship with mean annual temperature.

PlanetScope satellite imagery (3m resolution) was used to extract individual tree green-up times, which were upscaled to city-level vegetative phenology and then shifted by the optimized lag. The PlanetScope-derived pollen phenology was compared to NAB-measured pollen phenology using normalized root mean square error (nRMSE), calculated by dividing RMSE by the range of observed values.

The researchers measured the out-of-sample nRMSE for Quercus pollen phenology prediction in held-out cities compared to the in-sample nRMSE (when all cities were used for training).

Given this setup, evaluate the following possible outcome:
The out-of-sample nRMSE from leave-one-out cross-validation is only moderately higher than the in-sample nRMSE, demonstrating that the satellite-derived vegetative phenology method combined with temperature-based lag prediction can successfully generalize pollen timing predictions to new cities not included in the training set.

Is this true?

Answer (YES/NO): YES